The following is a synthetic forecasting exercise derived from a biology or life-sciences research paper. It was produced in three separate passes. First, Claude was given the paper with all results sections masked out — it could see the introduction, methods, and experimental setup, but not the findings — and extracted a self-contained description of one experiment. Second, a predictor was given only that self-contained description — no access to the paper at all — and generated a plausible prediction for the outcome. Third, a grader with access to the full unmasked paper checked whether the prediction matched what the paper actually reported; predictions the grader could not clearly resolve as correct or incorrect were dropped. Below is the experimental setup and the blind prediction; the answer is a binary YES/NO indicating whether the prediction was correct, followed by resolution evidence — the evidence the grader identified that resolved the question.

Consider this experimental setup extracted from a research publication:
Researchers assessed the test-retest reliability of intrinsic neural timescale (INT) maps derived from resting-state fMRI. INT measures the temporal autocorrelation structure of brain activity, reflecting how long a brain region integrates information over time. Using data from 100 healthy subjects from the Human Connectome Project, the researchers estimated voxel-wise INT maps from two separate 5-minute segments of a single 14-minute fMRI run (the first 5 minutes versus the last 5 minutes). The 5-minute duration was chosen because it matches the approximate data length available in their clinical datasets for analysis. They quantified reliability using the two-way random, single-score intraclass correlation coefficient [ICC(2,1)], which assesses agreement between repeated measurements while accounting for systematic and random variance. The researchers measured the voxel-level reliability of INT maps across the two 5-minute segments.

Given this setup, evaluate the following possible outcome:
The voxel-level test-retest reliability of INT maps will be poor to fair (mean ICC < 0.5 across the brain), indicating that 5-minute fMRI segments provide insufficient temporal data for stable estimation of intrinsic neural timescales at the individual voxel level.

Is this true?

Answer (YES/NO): NO